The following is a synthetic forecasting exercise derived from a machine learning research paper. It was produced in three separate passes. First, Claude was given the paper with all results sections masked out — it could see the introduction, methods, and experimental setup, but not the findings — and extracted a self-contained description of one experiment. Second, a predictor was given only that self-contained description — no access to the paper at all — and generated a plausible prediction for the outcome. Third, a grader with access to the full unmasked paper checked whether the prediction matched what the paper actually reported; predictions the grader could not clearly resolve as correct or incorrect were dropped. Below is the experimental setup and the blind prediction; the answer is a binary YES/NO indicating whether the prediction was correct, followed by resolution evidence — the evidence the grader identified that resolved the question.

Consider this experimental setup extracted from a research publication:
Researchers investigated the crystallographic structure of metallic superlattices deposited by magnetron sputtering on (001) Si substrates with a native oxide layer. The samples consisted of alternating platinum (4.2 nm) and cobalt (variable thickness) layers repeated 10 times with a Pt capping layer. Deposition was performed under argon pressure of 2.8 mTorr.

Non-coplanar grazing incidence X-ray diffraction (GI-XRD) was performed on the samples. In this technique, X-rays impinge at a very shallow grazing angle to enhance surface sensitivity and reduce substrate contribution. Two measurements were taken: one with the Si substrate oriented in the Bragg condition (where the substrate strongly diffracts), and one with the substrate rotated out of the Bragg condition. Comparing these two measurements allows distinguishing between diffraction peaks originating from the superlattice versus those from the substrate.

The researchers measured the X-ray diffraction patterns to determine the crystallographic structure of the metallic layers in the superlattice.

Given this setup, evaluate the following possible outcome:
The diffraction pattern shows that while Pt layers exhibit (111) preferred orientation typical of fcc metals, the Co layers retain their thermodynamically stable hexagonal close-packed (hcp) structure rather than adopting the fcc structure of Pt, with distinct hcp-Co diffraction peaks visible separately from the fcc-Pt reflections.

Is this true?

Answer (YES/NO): NO